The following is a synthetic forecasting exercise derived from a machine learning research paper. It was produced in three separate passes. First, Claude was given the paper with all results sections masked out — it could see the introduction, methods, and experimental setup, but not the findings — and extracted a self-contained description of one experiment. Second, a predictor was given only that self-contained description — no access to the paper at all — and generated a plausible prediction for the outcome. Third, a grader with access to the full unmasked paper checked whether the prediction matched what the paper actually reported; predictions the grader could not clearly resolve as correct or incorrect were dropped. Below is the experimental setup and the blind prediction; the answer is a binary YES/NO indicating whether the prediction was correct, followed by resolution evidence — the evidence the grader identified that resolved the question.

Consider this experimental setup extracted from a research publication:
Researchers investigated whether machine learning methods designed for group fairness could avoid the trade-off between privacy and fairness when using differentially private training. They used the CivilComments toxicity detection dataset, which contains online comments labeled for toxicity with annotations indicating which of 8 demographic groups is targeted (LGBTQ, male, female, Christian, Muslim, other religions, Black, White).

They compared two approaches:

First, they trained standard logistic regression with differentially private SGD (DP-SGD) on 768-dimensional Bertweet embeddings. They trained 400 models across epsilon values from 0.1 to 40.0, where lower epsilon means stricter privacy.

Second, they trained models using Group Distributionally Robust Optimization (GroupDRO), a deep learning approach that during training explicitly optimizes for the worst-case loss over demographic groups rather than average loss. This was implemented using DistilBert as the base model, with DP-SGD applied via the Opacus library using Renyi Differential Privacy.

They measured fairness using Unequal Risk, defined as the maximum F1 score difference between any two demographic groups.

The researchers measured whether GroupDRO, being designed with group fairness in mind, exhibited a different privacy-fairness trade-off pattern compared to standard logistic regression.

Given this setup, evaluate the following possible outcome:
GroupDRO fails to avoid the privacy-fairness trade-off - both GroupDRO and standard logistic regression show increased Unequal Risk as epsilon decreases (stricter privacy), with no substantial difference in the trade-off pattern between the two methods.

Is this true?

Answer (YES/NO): YES